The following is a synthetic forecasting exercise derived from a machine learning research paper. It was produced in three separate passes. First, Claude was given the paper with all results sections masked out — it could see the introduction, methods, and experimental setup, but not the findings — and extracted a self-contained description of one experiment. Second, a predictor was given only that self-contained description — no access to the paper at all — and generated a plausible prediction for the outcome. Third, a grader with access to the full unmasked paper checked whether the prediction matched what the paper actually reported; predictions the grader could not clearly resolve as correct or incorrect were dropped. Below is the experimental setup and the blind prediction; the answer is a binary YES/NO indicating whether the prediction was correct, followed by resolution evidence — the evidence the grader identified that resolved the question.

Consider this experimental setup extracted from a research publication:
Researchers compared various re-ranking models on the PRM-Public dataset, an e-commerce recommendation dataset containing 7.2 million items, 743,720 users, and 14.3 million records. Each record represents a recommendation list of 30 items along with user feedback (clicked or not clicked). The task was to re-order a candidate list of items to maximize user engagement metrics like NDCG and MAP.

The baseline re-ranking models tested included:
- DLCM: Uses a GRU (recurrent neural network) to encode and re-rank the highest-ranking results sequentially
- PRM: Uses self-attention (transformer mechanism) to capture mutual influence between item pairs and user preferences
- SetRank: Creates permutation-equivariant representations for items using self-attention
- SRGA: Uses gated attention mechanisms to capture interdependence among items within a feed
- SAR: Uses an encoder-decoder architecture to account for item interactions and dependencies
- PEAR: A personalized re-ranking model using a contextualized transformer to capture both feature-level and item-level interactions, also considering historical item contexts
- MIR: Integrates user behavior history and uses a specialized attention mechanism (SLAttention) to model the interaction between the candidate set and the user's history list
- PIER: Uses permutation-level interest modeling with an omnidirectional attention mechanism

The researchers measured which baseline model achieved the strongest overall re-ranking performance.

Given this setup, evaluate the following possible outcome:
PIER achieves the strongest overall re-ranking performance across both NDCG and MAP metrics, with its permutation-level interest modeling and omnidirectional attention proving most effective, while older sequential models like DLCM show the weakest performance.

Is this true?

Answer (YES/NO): NO